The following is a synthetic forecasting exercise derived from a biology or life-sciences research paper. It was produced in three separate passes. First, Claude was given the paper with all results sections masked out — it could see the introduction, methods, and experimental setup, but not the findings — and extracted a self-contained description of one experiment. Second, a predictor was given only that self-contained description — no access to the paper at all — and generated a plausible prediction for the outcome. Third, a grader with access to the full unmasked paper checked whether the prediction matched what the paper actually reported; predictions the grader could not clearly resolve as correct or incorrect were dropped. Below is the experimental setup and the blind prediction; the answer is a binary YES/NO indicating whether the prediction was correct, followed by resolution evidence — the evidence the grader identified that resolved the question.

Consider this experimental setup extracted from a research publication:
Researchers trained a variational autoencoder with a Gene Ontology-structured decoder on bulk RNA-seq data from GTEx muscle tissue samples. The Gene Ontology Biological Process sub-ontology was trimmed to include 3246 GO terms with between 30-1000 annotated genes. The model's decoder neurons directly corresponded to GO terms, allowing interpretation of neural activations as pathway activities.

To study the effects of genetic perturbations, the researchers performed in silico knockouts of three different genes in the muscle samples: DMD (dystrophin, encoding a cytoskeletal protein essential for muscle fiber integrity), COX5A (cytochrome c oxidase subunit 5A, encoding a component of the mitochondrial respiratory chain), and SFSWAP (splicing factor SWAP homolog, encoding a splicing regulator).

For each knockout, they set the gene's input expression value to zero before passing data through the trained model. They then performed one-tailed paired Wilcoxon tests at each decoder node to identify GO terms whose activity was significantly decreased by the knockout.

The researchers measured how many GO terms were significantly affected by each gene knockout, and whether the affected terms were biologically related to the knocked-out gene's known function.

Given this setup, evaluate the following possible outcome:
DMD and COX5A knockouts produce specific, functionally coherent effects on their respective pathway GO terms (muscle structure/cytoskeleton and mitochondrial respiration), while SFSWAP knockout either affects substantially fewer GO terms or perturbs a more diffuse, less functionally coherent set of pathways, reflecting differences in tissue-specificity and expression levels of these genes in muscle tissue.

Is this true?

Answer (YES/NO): NO